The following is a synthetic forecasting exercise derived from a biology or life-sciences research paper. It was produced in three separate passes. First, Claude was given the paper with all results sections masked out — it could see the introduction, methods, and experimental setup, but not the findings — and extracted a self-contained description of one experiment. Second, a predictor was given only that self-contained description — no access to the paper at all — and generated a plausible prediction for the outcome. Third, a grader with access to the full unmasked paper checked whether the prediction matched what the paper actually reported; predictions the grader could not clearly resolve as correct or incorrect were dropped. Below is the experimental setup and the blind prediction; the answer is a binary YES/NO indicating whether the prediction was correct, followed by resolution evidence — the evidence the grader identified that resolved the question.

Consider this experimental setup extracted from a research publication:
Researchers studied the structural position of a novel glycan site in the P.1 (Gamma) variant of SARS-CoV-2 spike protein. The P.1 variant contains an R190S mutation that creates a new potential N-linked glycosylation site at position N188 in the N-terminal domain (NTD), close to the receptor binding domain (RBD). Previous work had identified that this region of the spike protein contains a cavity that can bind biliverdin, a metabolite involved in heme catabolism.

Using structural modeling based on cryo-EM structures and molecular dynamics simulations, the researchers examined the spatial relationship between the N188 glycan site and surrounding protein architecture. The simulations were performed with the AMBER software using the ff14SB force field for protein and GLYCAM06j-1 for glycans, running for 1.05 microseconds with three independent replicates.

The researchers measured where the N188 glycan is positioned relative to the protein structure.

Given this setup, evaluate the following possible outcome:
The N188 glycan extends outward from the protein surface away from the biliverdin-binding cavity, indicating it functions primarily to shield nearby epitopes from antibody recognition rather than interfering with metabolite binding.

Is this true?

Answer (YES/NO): NO